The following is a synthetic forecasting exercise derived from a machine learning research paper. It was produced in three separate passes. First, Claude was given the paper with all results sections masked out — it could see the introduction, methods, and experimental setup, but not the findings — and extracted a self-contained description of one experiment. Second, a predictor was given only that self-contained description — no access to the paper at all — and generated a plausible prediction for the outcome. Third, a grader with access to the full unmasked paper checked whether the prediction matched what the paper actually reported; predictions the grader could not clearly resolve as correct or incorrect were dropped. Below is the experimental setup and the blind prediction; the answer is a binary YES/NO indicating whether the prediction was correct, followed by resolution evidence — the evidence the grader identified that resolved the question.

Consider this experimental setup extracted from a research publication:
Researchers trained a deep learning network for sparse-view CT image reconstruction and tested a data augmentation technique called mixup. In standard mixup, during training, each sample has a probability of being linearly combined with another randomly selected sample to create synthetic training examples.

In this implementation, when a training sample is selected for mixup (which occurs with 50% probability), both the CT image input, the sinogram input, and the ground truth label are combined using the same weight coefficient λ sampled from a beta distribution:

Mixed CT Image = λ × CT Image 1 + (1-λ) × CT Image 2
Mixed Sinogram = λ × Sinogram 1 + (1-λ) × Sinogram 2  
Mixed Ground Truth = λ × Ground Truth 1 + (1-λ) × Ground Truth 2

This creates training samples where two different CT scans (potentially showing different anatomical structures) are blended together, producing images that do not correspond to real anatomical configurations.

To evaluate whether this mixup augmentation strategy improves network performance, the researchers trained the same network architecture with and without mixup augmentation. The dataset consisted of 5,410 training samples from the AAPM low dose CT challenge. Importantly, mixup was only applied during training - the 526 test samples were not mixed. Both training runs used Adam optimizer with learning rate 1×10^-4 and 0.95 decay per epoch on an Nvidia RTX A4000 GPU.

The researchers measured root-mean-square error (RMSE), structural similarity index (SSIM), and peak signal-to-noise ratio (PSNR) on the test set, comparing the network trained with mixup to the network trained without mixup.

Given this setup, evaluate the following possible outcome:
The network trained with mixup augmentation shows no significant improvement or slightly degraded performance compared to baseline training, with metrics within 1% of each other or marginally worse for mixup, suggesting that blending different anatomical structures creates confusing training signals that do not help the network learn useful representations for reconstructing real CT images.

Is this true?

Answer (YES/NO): NO